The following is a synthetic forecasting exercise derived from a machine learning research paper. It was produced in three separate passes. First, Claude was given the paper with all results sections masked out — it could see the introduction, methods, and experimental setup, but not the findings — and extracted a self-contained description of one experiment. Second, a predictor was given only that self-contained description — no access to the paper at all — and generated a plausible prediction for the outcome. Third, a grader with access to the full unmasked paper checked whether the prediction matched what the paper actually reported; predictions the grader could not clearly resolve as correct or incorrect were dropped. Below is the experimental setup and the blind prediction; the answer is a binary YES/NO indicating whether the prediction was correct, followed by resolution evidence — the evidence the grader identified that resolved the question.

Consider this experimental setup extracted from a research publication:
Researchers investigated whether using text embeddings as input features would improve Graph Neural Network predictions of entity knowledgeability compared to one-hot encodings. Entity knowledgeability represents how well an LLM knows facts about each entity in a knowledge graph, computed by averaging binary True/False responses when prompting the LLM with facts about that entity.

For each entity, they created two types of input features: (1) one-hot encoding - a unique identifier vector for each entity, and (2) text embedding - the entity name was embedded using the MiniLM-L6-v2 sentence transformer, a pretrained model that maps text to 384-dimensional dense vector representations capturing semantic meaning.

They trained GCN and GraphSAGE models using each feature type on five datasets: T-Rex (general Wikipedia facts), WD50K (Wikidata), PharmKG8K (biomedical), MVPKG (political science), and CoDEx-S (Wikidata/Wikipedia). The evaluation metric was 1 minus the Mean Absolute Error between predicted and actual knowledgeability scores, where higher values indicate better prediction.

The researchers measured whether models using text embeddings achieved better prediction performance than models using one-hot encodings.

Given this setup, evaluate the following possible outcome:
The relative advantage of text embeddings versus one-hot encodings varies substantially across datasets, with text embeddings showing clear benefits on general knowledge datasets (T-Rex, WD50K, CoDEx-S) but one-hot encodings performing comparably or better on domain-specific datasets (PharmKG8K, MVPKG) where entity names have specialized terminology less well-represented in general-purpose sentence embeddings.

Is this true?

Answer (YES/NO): NO